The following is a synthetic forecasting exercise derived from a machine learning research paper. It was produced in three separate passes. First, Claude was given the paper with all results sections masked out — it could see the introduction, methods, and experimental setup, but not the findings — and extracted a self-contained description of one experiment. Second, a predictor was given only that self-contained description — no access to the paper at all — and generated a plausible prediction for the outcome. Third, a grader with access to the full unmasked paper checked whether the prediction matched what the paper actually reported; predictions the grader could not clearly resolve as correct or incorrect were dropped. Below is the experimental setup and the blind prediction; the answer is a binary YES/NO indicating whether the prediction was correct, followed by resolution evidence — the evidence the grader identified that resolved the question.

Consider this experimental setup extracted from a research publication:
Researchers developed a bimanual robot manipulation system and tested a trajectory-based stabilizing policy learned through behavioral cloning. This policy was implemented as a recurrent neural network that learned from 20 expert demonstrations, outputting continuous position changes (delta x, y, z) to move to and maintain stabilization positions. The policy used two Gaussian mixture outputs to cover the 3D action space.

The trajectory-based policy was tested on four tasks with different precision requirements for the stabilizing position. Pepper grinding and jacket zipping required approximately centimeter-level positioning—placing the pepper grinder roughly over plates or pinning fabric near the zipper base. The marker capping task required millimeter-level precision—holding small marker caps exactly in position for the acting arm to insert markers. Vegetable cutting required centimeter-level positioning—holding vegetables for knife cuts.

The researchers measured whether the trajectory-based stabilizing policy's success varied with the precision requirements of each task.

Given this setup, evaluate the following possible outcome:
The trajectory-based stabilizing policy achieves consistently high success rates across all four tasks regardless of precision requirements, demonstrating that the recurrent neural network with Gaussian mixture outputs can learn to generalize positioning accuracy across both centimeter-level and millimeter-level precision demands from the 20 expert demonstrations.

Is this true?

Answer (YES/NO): NO